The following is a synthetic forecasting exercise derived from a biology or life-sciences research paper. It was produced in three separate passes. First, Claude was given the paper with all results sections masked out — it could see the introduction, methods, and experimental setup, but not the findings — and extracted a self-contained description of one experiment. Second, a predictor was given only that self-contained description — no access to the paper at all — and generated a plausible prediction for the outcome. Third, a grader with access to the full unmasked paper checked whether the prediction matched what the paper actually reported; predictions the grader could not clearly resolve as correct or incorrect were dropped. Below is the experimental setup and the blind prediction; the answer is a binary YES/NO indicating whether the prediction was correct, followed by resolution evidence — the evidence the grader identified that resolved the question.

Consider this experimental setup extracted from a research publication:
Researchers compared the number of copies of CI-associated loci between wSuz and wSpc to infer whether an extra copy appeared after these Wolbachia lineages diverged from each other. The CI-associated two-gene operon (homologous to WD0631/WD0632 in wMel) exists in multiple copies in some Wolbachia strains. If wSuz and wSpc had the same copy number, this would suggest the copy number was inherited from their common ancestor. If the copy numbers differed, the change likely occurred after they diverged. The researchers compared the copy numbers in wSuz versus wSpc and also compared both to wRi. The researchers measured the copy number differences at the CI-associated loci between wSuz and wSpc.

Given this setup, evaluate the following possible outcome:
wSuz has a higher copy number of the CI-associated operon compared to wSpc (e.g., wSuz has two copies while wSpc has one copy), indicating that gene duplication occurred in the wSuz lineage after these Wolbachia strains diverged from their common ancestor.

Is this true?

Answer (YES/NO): NO